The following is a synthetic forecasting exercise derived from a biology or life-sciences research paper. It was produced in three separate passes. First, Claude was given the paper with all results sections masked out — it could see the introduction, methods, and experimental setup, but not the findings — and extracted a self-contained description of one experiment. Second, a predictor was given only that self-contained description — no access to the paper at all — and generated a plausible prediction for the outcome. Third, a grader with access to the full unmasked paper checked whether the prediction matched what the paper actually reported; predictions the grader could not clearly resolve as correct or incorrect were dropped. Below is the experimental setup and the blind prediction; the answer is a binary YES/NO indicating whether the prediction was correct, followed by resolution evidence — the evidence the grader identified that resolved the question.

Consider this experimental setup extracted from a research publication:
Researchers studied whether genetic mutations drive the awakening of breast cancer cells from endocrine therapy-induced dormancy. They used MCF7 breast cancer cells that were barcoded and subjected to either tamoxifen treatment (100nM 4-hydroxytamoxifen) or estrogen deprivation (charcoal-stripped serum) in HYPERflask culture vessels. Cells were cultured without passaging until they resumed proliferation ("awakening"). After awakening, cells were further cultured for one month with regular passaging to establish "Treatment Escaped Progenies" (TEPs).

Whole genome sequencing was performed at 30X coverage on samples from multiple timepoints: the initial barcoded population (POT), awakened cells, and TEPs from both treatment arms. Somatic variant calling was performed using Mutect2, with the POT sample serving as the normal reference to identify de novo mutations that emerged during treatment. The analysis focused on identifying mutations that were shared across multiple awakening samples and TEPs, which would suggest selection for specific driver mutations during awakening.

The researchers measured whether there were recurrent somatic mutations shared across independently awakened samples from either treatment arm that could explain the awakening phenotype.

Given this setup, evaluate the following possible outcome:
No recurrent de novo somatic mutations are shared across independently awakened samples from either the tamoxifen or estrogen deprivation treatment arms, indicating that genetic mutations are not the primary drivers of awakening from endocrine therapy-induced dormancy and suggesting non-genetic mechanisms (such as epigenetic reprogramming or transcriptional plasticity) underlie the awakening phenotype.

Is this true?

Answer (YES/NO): YES